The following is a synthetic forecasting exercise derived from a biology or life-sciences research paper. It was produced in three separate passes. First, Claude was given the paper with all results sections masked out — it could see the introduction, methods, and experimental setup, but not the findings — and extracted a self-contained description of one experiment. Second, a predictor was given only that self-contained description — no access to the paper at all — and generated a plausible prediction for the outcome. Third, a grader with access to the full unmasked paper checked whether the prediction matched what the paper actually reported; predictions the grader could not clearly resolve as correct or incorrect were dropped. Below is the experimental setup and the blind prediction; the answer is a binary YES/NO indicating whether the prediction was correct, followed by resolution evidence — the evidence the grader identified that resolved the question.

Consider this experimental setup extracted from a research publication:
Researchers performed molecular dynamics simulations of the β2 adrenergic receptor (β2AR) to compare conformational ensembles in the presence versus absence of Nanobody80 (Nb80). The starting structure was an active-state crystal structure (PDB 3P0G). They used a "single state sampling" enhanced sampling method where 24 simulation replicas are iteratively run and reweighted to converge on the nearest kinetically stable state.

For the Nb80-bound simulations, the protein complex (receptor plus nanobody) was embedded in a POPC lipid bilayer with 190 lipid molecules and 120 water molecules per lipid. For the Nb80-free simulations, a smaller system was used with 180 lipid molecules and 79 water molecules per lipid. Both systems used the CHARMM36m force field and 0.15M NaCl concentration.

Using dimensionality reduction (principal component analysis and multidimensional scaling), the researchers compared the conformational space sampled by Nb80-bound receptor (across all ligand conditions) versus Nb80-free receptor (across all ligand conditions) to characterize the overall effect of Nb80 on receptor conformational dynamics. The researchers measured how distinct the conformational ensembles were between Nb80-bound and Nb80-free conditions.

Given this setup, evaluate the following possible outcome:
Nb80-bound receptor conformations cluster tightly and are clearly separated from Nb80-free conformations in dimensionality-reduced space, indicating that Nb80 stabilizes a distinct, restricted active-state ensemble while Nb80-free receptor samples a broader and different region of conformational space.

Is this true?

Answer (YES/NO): YES